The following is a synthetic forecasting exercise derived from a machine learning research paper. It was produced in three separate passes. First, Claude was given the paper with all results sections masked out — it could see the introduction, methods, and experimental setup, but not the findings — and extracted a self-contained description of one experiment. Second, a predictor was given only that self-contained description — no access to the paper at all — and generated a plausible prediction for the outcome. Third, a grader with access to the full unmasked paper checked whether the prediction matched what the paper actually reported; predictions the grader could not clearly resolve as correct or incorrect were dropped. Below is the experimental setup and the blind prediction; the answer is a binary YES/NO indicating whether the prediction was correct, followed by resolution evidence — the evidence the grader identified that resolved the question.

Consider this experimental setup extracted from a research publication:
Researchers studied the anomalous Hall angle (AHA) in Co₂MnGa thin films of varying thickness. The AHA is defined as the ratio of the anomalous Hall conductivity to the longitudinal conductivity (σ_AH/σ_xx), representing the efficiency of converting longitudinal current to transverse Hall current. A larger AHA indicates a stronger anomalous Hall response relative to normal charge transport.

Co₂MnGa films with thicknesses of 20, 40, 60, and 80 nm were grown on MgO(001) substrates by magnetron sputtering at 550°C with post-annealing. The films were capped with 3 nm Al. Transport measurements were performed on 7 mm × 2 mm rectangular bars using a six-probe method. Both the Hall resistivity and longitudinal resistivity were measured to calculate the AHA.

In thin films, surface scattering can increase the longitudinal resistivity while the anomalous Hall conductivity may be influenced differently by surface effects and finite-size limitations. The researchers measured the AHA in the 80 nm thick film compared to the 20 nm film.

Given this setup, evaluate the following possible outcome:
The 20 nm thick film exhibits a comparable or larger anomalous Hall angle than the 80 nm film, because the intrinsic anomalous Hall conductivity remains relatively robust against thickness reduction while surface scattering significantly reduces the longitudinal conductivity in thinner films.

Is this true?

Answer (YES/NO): NO